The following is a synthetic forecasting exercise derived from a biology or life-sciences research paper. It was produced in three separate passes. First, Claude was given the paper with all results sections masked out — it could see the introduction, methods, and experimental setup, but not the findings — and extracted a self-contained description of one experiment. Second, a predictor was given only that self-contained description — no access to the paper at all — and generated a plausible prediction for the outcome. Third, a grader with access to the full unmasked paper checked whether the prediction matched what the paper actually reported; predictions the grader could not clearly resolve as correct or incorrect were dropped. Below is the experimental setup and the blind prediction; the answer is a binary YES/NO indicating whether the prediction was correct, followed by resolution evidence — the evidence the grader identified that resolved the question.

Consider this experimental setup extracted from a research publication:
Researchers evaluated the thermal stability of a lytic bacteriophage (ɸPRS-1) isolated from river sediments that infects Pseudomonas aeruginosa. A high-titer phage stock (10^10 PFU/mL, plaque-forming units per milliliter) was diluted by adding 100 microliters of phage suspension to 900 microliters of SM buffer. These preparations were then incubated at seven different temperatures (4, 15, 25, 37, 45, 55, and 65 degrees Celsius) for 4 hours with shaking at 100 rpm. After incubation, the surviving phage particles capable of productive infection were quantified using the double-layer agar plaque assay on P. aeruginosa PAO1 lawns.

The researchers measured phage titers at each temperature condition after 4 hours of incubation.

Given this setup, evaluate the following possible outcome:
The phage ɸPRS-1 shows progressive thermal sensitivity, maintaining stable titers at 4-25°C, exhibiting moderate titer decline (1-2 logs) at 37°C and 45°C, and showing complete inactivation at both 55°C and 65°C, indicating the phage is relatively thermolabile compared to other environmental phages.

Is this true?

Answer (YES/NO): NO